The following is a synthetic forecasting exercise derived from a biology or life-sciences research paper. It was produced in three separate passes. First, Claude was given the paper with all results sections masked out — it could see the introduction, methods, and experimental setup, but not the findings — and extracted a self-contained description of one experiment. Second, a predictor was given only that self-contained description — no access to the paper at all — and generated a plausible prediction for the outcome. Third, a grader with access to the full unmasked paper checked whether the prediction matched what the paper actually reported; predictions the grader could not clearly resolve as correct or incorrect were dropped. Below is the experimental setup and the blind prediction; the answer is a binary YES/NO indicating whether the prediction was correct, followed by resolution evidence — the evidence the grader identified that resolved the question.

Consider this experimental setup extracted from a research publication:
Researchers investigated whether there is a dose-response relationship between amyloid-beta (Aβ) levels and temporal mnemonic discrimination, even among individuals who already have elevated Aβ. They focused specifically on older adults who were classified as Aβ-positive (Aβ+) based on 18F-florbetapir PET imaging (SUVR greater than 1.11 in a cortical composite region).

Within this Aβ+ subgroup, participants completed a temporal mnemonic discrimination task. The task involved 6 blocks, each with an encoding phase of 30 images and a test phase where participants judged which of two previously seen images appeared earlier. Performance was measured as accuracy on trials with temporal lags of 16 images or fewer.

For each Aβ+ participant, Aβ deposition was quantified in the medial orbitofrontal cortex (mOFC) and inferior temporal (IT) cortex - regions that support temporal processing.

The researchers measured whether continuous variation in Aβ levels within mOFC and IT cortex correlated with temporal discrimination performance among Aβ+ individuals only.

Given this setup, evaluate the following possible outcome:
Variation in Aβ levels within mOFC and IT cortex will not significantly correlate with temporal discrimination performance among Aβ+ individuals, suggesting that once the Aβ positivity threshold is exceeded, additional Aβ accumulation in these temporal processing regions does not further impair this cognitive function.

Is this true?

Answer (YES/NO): NO